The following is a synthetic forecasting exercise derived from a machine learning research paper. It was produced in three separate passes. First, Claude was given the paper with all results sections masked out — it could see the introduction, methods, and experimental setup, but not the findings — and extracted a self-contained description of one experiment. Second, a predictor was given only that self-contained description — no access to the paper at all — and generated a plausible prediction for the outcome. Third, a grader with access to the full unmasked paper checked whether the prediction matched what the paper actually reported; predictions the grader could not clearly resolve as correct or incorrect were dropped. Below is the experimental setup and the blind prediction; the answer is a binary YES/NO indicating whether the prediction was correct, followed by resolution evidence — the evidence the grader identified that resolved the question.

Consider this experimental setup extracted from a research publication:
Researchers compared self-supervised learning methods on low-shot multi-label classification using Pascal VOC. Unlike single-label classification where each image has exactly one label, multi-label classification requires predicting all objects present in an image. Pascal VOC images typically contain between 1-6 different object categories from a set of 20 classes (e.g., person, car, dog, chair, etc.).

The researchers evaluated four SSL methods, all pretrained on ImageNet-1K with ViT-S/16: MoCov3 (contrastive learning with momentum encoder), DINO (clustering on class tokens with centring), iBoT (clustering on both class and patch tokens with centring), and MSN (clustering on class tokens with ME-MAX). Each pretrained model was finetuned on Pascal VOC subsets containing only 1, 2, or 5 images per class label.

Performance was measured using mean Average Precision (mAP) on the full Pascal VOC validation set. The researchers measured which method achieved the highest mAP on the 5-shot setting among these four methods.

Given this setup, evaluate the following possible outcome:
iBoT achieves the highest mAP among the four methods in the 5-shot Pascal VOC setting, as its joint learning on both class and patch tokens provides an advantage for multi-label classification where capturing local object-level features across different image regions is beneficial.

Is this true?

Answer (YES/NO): YES